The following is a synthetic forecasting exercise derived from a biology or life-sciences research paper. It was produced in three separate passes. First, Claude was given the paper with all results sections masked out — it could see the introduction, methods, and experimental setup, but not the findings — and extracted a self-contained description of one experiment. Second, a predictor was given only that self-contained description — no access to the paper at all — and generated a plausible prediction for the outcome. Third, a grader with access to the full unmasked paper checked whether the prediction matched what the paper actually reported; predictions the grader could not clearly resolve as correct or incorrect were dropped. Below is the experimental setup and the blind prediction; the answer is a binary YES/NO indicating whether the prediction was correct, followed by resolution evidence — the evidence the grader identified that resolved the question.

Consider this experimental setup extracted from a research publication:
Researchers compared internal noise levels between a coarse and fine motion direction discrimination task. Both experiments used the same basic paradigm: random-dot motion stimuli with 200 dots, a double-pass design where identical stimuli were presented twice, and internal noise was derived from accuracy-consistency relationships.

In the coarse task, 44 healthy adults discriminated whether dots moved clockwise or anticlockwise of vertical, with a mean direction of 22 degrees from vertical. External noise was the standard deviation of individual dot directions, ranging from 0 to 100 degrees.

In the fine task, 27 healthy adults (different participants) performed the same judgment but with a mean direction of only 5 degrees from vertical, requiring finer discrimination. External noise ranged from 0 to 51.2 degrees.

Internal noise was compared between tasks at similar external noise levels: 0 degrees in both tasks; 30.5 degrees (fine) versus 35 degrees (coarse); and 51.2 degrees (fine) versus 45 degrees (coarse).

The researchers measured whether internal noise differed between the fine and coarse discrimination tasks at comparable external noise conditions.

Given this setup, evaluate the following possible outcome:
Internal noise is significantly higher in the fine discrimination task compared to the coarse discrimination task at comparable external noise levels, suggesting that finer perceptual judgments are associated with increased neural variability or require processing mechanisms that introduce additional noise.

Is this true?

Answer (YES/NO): YES